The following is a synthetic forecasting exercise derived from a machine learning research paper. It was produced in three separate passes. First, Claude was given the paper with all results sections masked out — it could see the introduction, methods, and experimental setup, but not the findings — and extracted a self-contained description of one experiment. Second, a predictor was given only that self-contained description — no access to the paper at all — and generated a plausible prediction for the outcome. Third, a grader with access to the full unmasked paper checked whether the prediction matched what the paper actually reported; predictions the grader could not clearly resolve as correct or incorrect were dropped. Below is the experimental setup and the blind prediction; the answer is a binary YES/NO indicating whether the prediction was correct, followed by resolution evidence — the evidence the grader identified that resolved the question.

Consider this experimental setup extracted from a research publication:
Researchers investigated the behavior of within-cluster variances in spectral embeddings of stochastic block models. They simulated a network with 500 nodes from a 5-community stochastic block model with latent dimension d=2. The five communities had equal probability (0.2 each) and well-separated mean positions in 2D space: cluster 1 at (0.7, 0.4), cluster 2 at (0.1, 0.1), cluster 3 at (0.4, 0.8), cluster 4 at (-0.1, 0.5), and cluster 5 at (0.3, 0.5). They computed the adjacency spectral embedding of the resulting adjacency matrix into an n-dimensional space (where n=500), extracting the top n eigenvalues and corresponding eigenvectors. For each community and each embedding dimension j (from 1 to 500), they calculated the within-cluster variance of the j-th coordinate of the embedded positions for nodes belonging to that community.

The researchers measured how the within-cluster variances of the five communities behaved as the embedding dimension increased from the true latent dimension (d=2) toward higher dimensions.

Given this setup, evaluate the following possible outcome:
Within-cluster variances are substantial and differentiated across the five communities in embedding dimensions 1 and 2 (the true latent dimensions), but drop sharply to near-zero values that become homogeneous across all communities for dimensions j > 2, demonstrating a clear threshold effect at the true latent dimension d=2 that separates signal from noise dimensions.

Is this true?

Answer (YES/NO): NO